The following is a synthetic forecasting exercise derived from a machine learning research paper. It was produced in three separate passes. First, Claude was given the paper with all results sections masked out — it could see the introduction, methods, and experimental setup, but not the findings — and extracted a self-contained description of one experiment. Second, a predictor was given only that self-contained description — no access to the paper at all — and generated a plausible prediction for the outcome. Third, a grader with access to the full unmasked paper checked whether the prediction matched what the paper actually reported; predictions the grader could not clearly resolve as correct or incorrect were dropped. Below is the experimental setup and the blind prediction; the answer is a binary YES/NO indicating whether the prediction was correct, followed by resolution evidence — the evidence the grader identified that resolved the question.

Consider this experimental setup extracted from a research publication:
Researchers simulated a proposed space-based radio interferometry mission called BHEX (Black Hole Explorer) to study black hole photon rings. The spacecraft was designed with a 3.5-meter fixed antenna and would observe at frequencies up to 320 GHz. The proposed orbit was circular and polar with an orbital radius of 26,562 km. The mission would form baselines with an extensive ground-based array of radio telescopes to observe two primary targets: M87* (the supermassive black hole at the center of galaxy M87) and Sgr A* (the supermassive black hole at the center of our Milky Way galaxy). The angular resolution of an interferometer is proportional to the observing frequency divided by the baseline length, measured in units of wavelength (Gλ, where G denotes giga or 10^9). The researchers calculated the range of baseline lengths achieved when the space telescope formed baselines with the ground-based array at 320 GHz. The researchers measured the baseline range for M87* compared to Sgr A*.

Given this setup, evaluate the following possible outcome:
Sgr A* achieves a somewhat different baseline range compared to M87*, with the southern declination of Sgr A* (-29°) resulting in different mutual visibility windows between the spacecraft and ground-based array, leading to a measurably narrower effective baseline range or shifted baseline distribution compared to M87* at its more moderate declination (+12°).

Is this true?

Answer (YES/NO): NO